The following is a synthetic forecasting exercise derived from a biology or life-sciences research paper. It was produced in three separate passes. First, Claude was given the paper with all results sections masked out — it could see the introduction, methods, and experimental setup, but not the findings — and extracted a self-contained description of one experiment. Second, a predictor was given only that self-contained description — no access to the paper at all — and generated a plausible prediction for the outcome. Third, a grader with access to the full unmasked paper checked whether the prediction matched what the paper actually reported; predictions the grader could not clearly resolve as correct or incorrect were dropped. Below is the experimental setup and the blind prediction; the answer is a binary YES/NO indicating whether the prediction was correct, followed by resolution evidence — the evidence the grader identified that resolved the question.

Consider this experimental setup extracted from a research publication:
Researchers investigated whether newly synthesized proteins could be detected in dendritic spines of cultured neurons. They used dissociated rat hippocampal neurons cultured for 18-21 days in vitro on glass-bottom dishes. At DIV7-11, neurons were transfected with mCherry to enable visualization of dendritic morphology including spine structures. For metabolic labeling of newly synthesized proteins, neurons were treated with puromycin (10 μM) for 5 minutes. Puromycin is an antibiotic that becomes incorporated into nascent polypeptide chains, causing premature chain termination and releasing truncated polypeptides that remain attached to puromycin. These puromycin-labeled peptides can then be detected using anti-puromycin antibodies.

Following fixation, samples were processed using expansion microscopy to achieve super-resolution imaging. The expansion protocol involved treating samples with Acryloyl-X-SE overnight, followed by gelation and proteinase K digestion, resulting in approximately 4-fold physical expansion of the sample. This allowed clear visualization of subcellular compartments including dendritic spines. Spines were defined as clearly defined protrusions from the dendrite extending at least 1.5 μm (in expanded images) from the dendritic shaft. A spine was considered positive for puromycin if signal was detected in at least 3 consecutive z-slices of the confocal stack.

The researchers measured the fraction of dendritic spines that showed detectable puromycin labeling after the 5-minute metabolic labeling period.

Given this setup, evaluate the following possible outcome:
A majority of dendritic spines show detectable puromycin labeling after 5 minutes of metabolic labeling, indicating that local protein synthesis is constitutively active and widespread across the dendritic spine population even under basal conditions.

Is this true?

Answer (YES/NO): YES